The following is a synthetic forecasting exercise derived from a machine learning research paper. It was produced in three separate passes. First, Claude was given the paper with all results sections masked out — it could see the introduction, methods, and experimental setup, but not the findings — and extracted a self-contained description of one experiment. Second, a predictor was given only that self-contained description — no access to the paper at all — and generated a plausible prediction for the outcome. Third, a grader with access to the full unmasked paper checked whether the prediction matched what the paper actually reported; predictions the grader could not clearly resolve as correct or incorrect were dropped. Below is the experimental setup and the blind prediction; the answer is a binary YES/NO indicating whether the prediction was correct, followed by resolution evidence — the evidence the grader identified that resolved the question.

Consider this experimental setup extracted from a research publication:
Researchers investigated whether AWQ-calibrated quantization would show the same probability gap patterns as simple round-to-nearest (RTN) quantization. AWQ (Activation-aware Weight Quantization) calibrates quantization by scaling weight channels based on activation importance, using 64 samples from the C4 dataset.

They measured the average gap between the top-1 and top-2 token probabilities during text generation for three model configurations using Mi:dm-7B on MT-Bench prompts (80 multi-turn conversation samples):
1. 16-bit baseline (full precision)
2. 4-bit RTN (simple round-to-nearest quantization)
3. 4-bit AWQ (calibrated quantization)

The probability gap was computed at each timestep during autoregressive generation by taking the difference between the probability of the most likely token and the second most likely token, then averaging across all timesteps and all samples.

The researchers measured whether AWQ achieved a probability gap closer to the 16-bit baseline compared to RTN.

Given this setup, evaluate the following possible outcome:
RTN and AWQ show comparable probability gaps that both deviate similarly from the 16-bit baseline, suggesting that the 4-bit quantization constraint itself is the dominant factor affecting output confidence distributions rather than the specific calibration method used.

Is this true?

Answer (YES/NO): NO